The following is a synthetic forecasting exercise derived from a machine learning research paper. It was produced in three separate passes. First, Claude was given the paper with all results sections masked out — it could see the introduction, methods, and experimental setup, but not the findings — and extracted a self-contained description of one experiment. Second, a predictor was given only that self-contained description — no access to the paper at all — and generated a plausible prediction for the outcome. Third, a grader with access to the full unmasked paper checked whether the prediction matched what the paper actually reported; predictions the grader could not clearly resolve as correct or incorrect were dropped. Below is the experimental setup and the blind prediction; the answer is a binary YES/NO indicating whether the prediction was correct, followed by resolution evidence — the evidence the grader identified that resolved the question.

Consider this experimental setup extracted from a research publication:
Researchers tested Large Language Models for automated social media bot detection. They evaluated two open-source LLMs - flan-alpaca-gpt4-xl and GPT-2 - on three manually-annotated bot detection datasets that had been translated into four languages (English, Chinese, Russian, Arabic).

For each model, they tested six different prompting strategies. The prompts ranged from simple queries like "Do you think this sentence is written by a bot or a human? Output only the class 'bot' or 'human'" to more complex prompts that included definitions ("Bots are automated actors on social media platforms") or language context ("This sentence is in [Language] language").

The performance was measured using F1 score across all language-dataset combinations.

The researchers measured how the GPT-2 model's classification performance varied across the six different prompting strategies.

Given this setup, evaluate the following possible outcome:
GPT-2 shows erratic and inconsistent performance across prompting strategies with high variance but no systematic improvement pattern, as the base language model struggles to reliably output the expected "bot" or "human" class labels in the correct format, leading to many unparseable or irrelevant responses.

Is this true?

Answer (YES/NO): NO